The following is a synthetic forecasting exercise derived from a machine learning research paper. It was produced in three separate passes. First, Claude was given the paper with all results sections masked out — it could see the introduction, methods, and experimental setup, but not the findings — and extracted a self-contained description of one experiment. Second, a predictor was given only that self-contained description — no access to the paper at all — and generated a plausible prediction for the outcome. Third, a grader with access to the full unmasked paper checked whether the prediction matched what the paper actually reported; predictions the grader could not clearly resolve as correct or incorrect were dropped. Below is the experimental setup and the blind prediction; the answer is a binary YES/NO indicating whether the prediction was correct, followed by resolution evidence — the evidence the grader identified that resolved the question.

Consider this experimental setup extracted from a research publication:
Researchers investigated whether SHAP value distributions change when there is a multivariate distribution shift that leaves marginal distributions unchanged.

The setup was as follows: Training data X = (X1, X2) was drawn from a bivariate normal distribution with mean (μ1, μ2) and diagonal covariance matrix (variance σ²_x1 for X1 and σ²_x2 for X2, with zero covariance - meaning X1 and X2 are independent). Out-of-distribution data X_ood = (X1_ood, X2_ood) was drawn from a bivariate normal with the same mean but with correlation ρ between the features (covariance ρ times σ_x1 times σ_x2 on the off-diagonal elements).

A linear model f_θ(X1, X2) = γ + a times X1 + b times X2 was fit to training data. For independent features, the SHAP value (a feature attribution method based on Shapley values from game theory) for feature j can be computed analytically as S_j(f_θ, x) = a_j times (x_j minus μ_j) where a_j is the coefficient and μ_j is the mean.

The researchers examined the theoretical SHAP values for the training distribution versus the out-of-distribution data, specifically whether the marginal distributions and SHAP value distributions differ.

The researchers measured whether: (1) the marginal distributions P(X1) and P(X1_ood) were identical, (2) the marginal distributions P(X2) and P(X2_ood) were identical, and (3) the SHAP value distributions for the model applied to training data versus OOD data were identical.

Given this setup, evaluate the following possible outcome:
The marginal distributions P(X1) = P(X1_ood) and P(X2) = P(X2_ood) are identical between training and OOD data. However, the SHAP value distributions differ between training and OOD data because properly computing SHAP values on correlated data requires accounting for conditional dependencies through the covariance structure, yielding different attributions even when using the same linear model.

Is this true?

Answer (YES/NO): YES